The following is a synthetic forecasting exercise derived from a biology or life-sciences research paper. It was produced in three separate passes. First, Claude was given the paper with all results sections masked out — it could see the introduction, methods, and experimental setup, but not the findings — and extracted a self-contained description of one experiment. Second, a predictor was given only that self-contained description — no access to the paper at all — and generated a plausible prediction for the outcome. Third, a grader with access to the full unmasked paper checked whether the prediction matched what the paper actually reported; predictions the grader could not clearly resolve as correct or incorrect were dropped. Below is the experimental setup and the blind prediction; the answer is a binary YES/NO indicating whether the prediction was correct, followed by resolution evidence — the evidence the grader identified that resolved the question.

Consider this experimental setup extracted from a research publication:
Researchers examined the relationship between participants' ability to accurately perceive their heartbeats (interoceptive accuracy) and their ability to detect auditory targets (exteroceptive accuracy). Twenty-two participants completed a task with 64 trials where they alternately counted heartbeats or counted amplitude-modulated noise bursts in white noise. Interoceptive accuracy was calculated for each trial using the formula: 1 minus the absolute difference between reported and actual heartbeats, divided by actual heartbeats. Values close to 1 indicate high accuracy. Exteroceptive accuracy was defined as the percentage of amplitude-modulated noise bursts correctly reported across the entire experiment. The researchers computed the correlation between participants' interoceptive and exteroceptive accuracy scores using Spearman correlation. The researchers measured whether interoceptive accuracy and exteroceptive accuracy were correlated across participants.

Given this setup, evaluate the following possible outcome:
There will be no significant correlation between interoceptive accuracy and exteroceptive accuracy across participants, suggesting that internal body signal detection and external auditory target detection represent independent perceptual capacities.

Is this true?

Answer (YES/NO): NO